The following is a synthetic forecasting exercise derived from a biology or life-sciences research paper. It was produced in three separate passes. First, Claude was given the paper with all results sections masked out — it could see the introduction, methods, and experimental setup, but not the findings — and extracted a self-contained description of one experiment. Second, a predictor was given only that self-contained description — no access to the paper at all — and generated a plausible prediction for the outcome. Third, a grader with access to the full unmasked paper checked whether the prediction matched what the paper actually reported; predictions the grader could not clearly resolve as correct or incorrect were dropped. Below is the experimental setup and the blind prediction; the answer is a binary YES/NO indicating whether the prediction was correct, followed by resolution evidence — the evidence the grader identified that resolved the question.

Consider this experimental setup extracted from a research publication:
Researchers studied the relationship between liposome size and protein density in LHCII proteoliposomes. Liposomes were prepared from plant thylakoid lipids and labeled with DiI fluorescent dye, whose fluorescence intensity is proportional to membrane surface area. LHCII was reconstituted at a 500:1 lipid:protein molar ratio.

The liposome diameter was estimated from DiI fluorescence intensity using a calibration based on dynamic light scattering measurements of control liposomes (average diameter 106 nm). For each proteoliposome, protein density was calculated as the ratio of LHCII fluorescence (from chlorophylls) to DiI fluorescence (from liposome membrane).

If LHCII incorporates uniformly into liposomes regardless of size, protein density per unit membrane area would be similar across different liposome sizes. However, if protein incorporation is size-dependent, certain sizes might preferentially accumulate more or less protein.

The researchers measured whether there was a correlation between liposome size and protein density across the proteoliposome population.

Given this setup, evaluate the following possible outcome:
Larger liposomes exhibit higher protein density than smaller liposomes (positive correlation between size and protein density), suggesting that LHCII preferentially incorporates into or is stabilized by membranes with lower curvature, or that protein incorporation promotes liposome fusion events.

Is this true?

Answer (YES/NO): NO